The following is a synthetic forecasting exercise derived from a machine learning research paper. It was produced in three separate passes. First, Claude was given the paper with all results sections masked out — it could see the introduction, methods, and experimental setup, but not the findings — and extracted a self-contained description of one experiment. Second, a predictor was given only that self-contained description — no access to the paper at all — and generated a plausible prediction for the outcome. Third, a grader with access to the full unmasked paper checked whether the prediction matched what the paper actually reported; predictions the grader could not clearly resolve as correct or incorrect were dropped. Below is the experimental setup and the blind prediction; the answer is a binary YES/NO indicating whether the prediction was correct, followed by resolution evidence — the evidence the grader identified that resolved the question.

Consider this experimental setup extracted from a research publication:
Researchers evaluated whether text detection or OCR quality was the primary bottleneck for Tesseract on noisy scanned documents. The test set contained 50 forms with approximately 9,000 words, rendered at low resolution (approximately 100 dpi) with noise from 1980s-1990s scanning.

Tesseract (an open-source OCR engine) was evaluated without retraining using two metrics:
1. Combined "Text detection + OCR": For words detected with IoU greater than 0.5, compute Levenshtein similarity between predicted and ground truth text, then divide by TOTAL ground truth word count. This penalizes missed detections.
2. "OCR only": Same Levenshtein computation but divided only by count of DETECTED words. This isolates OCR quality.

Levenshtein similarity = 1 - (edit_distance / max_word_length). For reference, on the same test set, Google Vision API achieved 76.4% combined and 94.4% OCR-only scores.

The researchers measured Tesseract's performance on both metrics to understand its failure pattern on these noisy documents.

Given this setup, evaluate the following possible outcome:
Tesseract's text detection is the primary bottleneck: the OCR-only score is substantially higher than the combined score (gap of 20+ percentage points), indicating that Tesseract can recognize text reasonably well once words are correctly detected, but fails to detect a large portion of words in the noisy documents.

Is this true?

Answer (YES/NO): NO